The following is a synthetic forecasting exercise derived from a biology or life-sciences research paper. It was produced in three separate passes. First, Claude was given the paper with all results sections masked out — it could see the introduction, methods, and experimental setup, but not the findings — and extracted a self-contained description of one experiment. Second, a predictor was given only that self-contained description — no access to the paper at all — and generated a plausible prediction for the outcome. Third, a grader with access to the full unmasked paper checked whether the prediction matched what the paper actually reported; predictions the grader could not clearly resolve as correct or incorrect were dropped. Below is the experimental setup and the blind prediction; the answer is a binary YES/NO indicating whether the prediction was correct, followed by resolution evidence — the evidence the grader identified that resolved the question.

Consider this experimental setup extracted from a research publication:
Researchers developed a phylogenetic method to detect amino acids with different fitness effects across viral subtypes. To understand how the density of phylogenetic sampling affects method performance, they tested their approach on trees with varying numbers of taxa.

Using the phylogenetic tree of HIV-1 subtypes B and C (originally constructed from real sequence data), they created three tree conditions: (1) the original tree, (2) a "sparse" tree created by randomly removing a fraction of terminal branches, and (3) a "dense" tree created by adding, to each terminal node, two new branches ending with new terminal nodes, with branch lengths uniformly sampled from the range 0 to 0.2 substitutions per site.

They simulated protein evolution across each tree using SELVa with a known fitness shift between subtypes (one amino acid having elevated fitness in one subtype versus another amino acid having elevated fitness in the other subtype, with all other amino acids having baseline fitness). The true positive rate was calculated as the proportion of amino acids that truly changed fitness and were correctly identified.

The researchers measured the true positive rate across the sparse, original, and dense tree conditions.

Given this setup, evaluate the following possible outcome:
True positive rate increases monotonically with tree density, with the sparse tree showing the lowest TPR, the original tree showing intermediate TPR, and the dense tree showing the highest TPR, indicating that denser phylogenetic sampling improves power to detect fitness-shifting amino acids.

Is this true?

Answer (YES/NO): YES